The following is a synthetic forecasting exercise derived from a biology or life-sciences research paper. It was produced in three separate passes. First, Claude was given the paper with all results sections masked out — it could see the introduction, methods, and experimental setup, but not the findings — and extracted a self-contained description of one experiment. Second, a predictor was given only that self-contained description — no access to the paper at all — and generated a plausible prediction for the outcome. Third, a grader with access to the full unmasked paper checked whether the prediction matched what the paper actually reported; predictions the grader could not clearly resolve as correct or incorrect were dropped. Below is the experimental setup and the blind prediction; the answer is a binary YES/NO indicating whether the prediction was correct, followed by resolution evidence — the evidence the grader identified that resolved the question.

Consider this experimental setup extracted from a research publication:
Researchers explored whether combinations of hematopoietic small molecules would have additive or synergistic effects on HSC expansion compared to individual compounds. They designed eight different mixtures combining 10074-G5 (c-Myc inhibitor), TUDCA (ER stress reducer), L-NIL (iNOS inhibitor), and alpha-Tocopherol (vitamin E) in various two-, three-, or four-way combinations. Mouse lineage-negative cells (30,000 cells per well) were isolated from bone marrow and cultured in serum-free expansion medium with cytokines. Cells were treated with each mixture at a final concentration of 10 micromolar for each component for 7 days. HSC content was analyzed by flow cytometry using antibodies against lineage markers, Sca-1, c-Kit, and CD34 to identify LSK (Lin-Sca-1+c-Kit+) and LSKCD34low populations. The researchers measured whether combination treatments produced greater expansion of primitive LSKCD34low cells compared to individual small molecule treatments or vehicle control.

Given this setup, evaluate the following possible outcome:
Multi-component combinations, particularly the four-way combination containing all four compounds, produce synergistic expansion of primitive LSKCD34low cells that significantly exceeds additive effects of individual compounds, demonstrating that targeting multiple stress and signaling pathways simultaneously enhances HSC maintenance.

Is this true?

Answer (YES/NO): NO